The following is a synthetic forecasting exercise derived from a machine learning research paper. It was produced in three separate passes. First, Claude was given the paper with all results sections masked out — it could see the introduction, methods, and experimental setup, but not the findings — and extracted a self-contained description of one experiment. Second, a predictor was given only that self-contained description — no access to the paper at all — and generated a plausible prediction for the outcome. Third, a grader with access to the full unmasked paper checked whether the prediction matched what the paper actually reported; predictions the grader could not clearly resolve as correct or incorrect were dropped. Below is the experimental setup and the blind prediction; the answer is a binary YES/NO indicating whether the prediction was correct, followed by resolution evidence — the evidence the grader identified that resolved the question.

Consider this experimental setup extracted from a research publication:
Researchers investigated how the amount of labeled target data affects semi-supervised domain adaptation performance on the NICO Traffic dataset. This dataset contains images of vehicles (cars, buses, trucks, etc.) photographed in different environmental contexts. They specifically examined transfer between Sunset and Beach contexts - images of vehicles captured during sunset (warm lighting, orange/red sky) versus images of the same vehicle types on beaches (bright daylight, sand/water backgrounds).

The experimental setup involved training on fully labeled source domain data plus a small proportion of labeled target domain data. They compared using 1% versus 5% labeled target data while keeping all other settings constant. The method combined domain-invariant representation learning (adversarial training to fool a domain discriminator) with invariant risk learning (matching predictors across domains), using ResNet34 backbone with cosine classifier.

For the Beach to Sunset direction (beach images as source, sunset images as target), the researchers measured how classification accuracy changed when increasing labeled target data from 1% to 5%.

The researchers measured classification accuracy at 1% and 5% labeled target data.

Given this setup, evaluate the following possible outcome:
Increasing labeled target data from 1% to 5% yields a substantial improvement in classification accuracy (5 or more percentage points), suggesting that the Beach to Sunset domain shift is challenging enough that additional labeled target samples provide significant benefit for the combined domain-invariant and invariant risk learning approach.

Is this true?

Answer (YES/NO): YES